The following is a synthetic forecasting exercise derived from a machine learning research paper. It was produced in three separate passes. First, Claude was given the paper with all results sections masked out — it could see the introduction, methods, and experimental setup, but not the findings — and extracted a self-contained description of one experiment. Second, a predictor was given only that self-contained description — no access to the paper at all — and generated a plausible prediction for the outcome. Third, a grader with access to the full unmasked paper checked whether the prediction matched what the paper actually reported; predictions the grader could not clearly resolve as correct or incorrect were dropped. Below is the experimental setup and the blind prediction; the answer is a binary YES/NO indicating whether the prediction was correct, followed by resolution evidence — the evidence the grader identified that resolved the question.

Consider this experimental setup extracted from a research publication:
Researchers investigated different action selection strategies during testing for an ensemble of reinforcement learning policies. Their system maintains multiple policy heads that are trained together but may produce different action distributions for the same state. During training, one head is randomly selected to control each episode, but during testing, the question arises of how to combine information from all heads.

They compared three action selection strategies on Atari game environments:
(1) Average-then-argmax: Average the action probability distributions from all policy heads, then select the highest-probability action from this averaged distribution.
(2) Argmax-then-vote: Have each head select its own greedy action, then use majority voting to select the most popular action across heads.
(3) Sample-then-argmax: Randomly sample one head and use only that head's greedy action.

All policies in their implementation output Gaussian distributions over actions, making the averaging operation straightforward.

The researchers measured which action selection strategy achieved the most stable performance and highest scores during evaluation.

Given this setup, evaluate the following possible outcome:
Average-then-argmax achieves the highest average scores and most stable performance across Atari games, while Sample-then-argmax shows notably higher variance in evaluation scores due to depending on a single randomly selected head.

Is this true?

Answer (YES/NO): YES